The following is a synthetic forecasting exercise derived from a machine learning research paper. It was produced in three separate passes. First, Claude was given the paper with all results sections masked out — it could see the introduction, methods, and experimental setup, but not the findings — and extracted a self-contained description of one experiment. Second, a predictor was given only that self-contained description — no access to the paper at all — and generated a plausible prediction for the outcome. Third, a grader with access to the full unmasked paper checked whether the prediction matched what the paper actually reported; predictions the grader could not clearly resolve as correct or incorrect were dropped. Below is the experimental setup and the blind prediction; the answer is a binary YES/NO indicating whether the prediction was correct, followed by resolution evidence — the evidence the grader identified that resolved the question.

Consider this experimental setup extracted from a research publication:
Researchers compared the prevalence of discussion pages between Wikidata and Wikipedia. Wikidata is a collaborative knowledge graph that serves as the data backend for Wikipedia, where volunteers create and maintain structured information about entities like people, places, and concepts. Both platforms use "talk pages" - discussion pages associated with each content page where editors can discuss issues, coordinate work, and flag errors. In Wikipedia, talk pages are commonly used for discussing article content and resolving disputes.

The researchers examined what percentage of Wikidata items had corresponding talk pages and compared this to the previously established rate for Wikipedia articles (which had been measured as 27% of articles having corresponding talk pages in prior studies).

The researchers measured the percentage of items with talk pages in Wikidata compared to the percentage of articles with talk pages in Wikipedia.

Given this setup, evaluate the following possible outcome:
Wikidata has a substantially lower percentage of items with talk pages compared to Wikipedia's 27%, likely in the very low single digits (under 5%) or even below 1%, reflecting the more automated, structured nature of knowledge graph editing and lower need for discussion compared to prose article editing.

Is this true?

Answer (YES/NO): YES